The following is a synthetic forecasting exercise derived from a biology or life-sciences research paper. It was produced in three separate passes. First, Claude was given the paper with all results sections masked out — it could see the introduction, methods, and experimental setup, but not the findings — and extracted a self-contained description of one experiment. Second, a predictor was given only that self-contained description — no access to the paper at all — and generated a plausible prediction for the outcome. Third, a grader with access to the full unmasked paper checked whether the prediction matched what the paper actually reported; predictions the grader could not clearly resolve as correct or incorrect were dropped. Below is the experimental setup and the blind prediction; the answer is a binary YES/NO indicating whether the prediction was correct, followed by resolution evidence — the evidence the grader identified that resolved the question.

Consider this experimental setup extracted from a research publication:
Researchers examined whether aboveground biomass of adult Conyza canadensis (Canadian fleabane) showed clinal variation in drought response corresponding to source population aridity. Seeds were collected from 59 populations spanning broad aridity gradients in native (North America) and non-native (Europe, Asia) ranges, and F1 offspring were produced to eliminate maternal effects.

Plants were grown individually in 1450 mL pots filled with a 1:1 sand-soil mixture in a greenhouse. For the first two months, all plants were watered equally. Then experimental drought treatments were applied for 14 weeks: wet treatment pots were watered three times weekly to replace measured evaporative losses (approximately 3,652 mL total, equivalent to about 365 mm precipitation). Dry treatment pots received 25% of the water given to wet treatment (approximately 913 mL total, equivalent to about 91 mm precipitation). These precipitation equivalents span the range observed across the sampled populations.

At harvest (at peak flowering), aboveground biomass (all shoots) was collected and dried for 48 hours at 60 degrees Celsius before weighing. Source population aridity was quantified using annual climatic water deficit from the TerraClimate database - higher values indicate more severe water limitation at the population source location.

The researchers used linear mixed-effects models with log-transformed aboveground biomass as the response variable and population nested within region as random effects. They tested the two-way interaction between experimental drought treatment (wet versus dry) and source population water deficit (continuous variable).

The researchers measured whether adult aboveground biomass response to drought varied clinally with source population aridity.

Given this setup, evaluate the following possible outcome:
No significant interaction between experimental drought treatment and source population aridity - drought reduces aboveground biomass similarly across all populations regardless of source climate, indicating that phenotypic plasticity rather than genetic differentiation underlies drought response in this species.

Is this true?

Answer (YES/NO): NO